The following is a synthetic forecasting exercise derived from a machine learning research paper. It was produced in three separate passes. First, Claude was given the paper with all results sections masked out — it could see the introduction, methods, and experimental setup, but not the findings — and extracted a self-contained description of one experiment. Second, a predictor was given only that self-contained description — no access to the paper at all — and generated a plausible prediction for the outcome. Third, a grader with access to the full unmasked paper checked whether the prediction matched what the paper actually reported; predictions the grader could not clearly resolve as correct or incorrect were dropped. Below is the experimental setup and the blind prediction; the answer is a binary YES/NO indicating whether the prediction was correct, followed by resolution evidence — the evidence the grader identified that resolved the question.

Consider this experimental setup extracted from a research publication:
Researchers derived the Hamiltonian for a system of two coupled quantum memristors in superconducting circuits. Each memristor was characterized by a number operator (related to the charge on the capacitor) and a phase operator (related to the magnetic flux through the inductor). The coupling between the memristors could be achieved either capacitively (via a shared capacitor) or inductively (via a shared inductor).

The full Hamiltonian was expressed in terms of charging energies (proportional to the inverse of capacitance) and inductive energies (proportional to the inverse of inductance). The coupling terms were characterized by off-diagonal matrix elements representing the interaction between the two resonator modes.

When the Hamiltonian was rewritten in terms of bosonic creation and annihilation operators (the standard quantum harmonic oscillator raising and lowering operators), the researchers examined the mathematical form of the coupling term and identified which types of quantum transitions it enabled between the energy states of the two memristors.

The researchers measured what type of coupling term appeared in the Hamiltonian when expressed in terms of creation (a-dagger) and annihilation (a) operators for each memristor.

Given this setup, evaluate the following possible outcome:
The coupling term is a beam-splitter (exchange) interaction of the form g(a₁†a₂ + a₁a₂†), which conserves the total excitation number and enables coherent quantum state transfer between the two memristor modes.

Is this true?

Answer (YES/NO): YES